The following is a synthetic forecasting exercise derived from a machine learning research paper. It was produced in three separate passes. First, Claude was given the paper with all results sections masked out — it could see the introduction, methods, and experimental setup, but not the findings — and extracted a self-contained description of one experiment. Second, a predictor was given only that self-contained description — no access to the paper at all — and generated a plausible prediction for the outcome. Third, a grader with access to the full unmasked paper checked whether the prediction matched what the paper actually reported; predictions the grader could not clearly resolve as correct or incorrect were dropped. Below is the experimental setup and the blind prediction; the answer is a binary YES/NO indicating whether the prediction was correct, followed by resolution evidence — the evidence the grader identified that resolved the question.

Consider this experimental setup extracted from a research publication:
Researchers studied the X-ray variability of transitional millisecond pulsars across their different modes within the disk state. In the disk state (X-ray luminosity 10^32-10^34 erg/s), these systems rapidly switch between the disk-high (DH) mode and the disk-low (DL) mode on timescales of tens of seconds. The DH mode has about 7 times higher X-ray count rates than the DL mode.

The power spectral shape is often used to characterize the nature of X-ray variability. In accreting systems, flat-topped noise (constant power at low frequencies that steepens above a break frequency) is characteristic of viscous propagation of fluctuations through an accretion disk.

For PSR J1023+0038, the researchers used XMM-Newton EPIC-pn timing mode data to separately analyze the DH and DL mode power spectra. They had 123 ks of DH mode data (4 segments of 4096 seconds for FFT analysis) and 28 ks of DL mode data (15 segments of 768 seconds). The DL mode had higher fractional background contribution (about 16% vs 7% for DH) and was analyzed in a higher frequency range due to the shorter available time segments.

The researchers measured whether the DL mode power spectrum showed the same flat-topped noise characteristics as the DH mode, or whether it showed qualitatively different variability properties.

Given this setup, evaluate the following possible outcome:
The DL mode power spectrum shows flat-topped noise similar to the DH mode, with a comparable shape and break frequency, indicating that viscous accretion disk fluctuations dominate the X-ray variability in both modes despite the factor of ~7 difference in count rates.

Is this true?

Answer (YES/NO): NO